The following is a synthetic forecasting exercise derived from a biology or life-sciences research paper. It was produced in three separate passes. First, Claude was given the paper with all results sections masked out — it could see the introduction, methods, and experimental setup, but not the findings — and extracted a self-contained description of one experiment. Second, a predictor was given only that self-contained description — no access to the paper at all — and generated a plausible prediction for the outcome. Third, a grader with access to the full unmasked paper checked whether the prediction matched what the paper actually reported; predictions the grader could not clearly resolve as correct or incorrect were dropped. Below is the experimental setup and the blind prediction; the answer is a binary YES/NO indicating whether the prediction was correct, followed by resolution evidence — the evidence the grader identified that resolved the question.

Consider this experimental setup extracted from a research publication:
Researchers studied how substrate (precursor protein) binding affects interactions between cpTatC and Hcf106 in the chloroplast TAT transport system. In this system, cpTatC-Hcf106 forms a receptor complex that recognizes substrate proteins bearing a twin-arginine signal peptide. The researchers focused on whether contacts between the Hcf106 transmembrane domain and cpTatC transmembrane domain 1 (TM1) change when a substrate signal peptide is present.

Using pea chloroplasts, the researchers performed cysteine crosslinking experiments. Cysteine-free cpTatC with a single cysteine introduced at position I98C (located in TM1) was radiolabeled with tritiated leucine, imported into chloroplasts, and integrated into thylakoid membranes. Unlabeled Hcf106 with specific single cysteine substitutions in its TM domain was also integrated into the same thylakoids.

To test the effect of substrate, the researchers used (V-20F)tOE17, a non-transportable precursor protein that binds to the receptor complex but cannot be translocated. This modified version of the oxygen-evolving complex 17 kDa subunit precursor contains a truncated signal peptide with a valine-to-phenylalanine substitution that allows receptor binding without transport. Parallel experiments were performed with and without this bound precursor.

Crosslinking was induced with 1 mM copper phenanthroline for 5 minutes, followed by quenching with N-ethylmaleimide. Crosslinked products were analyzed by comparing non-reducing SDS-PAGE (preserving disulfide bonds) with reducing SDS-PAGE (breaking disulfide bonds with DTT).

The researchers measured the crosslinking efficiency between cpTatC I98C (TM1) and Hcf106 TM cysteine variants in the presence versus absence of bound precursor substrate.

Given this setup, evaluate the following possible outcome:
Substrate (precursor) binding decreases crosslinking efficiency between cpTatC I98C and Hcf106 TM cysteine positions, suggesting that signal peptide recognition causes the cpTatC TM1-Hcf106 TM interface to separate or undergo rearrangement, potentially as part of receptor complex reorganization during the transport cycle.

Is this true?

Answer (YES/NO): YES